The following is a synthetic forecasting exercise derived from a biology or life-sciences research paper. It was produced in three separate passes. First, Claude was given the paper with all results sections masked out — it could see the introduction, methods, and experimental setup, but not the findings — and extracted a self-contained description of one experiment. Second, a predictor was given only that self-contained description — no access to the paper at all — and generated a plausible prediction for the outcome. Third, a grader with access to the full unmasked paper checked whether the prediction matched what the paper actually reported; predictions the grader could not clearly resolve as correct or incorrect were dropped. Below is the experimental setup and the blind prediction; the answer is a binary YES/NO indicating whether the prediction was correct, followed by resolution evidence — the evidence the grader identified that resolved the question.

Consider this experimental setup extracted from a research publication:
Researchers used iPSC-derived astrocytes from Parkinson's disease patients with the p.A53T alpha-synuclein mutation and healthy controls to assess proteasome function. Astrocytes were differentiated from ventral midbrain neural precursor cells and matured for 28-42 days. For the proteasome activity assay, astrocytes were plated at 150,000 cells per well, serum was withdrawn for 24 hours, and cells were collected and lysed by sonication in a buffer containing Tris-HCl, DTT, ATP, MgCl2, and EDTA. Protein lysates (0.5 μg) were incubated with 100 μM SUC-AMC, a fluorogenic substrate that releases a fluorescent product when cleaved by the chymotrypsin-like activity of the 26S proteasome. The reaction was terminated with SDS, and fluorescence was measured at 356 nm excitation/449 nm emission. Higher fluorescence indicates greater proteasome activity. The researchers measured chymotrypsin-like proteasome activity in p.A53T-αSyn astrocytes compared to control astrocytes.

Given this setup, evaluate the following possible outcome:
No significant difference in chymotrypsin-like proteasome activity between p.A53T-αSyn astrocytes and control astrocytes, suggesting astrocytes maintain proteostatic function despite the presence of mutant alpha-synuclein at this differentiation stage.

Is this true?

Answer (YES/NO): NO